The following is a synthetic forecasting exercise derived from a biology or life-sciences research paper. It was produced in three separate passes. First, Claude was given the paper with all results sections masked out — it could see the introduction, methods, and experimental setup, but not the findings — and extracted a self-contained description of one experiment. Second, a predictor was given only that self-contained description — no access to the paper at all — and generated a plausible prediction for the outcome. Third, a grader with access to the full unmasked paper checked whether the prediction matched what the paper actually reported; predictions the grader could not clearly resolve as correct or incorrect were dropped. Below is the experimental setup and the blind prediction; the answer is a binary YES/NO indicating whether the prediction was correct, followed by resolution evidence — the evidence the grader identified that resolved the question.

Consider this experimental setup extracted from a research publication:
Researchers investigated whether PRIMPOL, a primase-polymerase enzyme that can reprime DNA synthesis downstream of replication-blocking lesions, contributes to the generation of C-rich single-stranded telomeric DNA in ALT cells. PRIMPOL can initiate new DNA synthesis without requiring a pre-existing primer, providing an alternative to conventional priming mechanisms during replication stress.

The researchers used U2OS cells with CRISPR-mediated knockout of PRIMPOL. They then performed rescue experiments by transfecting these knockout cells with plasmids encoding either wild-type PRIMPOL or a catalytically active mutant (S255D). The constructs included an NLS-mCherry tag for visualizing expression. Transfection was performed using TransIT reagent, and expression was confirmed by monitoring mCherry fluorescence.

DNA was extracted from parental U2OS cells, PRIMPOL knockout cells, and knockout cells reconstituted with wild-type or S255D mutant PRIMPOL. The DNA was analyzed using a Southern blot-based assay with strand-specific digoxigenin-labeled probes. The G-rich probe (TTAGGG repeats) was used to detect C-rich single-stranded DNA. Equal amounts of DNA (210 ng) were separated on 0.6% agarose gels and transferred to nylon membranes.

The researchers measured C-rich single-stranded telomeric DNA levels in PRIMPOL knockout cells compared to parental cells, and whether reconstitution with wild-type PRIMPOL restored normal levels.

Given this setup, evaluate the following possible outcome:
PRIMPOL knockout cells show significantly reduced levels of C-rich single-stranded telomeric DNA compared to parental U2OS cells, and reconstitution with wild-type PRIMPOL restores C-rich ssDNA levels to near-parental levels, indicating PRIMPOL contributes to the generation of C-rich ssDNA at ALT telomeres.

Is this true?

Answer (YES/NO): NO